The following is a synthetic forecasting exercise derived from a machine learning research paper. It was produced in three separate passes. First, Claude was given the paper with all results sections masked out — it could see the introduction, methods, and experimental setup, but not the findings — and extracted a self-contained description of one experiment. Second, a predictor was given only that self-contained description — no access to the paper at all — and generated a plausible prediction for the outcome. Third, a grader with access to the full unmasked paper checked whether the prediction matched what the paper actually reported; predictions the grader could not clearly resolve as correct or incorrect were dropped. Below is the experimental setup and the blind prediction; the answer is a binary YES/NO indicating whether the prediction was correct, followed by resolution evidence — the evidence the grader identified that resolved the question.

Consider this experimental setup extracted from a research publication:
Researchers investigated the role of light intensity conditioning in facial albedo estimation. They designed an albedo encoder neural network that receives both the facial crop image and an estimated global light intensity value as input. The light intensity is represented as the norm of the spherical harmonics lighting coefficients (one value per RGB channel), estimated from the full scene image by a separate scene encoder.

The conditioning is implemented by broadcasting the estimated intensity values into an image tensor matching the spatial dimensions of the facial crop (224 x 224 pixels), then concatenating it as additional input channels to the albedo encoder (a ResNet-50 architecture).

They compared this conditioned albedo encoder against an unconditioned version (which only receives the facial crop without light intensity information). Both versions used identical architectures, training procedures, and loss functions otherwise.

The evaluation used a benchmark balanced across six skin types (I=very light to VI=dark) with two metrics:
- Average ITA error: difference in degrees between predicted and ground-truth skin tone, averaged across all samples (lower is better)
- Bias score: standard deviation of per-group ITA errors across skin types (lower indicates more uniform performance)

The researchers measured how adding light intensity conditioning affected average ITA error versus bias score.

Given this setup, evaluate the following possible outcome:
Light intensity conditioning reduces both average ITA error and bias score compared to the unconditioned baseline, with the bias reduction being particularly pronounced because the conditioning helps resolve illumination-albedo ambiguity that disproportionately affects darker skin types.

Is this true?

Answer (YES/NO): NO